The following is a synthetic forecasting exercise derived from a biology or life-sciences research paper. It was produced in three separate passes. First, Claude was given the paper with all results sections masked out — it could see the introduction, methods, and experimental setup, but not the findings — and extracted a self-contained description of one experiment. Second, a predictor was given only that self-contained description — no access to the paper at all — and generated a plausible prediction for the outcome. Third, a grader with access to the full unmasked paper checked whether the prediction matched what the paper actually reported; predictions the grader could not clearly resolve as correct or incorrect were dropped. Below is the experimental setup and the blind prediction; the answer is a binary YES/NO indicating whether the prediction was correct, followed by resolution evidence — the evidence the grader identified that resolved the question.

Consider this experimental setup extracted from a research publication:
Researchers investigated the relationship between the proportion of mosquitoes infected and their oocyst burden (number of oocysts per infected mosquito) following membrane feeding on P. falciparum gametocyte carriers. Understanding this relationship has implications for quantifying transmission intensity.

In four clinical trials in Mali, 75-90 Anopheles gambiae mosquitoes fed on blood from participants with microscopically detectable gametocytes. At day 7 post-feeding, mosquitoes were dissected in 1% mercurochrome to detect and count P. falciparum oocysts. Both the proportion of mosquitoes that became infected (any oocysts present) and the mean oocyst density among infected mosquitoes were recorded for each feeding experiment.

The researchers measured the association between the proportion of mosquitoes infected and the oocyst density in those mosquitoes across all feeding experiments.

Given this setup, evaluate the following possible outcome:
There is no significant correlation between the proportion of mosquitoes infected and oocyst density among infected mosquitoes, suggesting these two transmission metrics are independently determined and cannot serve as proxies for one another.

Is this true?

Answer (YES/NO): NO